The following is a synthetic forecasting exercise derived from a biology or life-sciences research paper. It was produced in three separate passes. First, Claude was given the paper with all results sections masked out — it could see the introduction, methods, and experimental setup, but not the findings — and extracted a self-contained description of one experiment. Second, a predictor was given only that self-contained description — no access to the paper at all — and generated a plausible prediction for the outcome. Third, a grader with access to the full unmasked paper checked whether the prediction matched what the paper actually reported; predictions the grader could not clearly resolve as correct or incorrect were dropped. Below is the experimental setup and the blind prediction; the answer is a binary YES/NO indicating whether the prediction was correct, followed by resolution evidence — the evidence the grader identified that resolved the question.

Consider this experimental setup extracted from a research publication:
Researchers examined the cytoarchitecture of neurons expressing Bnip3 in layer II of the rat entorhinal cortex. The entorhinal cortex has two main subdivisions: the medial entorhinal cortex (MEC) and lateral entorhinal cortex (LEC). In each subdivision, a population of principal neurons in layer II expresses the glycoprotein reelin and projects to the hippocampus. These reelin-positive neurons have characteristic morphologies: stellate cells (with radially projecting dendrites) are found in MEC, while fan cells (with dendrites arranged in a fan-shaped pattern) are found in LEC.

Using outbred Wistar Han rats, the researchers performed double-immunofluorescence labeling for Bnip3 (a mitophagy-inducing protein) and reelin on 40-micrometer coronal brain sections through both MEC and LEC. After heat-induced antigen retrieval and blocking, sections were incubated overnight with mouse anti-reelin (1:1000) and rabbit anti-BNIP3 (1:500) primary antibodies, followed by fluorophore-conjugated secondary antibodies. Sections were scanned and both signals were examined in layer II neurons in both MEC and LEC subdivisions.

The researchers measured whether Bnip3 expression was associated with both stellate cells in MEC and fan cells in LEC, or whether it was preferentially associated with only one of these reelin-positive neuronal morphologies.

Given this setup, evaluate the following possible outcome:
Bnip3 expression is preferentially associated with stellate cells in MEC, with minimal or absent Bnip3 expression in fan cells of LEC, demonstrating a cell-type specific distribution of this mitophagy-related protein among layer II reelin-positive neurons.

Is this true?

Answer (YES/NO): NO